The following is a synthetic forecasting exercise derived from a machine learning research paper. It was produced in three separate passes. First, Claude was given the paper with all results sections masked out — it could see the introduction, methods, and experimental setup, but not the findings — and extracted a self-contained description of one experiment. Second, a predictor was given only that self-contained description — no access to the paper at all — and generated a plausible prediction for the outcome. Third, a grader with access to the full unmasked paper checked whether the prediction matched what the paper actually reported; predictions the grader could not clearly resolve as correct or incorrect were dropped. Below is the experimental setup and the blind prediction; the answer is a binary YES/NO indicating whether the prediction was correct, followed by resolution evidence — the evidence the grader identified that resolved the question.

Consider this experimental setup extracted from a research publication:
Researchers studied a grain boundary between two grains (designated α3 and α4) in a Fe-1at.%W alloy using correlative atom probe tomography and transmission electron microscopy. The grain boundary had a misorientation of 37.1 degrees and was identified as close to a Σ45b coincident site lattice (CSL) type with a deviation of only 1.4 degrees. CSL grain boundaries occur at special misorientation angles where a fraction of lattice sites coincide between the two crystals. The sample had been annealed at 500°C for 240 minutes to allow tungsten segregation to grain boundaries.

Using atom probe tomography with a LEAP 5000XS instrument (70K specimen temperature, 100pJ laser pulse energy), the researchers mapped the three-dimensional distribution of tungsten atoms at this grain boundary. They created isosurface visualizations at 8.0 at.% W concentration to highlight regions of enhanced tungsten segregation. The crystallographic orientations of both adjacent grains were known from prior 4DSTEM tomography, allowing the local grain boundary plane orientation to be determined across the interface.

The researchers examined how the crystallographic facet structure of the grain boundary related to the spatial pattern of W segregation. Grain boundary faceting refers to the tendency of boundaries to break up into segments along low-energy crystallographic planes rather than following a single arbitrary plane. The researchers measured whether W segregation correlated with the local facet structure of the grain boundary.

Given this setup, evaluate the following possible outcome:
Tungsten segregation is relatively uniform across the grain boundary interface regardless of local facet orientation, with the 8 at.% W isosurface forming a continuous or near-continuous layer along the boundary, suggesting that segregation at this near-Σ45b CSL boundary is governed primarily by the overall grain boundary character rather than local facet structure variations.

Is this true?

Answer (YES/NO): NO